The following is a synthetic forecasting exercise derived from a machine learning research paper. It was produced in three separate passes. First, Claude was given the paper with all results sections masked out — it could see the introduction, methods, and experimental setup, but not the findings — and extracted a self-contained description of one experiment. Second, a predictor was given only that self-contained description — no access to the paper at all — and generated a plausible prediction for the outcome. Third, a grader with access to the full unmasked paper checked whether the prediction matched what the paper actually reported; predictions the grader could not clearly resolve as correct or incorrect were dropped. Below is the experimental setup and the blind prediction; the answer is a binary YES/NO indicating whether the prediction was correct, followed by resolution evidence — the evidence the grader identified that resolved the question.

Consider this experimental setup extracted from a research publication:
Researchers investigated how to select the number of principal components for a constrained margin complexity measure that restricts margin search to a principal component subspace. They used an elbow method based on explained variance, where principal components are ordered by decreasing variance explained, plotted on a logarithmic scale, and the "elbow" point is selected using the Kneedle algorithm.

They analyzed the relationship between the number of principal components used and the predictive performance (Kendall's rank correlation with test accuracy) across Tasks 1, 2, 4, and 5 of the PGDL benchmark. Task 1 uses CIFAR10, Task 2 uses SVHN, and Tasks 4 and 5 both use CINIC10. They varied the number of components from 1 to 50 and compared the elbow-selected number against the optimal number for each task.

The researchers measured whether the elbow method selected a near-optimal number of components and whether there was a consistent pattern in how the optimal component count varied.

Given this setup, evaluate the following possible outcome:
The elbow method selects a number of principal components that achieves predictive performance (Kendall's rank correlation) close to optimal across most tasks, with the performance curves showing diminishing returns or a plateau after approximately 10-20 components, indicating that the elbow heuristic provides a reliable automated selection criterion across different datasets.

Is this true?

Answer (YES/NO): NO